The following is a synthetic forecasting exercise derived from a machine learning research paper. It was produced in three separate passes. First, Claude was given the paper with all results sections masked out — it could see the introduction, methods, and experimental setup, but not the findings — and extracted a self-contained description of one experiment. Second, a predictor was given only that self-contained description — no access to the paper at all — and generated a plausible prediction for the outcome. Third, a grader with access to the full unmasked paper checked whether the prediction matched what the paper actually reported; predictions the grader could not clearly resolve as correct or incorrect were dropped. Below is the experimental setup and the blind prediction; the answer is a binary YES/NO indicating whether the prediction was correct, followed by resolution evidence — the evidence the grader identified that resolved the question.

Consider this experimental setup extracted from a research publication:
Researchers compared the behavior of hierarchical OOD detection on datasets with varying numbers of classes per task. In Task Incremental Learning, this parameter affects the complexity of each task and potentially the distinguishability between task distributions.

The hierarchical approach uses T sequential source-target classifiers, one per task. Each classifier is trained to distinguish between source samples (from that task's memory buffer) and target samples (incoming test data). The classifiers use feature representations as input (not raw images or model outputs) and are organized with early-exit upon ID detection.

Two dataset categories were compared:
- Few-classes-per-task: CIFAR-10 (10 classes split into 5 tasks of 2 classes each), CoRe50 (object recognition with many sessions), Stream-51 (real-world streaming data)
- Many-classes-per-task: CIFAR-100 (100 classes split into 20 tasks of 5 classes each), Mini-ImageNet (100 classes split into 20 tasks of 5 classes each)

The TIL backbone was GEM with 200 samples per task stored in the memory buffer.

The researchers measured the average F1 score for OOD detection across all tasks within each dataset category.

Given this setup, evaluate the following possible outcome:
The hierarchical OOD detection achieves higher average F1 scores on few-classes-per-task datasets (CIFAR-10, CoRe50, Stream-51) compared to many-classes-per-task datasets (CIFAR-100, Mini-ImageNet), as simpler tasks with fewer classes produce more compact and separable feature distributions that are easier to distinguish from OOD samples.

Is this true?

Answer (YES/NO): YES